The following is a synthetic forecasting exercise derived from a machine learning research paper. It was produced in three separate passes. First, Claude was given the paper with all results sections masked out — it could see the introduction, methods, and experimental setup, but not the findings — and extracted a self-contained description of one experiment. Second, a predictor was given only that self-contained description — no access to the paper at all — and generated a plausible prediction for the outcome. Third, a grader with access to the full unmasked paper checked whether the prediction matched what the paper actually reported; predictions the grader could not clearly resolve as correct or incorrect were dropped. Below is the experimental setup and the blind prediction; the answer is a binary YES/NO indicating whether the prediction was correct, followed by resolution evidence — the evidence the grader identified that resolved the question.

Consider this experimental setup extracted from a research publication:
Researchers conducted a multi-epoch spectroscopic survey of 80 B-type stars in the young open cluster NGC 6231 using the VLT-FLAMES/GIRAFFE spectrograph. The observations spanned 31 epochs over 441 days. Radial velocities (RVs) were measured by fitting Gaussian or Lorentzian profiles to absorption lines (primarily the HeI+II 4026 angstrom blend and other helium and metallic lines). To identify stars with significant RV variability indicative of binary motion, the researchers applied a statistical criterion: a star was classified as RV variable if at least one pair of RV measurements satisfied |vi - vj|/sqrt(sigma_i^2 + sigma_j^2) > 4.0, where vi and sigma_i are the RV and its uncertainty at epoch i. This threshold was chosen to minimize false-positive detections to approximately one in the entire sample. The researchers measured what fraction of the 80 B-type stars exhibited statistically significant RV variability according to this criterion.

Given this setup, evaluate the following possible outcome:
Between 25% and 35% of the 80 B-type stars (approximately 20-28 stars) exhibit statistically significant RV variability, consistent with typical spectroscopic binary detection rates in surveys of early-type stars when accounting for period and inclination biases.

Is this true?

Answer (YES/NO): NO